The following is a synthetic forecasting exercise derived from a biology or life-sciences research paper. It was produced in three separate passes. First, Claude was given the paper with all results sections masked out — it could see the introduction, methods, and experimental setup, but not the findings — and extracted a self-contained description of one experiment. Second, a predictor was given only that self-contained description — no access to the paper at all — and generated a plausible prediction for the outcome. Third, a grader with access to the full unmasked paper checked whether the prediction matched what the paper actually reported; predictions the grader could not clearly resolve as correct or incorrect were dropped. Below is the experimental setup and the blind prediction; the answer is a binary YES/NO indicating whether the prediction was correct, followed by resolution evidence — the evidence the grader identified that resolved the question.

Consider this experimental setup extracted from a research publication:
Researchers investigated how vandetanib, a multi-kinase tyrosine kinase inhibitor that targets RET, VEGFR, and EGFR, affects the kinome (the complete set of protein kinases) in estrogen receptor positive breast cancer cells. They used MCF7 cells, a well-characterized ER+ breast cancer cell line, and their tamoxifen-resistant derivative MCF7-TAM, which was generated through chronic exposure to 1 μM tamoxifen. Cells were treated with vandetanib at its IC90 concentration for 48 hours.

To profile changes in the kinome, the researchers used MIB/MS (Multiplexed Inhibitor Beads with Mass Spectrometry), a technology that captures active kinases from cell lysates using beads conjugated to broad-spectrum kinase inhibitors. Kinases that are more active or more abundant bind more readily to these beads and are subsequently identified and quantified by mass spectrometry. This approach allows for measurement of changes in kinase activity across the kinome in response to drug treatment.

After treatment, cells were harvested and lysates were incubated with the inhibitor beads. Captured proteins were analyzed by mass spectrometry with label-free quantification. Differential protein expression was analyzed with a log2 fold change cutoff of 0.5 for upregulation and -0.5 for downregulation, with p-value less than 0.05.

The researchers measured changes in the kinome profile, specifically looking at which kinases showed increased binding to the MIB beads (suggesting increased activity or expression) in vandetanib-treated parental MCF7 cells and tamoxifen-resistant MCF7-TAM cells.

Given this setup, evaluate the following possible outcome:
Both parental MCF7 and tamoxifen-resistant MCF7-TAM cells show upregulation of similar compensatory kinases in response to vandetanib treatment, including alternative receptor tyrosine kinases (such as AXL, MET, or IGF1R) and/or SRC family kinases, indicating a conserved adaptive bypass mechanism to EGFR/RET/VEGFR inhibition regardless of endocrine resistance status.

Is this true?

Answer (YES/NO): NO